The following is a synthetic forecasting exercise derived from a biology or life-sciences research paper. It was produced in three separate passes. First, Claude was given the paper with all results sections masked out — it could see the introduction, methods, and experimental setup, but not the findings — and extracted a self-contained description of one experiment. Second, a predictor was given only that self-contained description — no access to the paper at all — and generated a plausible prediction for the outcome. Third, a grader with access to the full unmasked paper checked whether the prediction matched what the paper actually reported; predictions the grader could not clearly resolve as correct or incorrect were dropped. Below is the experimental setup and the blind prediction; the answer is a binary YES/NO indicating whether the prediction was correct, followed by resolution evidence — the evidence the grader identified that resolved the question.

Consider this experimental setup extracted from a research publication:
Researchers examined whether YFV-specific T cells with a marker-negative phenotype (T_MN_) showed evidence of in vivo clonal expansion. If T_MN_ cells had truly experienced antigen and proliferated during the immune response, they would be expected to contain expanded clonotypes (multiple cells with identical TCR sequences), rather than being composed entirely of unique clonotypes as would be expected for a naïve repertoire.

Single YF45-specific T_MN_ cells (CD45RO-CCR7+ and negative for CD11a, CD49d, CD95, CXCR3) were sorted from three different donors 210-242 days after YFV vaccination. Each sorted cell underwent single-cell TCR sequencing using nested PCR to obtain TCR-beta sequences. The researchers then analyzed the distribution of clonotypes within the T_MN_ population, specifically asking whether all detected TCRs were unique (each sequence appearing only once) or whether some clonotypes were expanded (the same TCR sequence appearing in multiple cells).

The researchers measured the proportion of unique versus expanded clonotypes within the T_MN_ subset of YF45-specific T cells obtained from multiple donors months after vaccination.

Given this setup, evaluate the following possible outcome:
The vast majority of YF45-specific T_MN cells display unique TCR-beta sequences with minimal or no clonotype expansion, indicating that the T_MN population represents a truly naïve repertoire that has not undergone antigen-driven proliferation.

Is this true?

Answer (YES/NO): NO